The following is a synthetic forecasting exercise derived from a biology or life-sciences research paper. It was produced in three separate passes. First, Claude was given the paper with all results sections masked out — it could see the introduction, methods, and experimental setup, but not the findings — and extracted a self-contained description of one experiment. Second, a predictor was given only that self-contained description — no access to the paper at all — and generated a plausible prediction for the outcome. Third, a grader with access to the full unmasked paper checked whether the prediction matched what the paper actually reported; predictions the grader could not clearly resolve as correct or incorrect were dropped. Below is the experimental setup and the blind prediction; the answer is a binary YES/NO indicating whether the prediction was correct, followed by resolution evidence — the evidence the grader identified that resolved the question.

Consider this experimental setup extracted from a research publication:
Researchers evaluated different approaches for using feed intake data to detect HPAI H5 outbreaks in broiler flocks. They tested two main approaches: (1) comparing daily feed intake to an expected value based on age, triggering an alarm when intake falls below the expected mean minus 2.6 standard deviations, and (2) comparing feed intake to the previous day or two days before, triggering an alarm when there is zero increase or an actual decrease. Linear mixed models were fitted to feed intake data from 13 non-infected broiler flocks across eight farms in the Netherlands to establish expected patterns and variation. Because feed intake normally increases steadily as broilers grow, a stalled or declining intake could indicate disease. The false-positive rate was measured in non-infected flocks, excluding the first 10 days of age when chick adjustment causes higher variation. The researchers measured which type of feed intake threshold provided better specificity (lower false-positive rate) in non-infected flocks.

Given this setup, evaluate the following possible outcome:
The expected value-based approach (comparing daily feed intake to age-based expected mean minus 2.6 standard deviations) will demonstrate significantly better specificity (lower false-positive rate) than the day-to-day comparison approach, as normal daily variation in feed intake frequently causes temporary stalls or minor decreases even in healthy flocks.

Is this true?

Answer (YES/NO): NO